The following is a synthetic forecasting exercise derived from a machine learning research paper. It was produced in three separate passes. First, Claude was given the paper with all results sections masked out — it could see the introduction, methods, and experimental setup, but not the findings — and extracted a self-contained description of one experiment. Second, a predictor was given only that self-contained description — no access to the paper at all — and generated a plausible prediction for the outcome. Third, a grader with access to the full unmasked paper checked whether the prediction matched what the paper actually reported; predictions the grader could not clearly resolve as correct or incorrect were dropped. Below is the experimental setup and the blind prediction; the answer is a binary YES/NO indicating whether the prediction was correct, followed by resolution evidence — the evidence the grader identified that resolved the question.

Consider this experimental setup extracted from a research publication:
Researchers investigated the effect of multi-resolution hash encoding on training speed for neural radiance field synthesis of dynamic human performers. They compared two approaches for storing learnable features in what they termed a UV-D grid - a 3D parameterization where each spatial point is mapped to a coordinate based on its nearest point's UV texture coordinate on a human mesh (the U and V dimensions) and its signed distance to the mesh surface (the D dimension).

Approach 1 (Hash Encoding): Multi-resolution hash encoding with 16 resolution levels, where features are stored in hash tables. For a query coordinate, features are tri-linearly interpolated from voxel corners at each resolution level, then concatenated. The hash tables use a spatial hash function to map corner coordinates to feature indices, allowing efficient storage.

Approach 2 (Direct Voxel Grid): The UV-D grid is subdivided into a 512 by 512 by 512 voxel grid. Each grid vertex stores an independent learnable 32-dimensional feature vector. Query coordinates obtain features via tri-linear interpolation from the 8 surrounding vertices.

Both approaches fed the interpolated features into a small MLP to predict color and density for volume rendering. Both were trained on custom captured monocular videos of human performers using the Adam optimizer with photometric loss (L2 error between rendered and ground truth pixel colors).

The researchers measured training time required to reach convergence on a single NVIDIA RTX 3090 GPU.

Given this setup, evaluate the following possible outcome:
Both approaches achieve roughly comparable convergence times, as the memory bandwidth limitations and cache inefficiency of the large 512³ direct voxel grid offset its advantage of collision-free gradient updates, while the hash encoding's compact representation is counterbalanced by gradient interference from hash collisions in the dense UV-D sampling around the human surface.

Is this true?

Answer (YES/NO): NO